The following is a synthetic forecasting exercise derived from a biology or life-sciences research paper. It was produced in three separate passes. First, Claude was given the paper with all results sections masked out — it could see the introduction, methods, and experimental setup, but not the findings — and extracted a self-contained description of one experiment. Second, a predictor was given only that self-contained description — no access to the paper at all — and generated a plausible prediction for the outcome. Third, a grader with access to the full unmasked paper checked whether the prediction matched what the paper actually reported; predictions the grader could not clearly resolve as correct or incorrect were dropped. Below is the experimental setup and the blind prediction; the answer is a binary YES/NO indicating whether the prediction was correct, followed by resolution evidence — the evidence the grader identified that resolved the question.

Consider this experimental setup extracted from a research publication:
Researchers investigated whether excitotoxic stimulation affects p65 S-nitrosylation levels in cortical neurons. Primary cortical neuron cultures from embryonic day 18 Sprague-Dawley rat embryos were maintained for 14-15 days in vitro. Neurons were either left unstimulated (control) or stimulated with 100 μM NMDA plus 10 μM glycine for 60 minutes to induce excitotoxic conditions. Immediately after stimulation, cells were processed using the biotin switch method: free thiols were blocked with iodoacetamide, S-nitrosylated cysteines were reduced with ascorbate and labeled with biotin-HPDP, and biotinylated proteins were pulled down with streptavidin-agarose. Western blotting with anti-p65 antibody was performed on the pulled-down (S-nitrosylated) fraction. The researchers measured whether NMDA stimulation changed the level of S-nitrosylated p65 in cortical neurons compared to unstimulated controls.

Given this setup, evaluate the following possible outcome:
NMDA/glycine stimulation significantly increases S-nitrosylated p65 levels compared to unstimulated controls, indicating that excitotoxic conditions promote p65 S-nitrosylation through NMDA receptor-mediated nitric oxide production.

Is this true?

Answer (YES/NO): YES